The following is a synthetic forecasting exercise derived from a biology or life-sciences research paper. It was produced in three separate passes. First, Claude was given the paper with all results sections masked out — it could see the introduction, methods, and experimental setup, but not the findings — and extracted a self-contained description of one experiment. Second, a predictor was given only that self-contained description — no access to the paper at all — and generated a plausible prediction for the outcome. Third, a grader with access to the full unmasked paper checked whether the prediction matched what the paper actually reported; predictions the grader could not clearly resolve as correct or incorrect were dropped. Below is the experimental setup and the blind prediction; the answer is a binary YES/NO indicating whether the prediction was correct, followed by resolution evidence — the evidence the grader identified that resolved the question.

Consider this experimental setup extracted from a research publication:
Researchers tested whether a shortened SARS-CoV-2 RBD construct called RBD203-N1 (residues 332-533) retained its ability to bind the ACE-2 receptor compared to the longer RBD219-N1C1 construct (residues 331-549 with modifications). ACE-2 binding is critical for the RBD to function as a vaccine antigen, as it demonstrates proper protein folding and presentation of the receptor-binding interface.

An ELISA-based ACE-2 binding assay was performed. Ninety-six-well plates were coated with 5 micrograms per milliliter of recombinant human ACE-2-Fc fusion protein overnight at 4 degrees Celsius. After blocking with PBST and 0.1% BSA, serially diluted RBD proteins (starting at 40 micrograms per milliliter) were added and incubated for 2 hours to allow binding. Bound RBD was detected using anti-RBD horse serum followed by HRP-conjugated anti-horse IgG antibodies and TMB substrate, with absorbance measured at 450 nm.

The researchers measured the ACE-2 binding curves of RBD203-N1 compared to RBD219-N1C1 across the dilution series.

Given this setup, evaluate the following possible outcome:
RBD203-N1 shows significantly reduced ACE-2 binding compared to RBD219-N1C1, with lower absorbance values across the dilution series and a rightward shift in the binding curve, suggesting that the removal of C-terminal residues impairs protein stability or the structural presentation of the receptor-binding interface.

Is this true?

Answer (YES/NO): NO